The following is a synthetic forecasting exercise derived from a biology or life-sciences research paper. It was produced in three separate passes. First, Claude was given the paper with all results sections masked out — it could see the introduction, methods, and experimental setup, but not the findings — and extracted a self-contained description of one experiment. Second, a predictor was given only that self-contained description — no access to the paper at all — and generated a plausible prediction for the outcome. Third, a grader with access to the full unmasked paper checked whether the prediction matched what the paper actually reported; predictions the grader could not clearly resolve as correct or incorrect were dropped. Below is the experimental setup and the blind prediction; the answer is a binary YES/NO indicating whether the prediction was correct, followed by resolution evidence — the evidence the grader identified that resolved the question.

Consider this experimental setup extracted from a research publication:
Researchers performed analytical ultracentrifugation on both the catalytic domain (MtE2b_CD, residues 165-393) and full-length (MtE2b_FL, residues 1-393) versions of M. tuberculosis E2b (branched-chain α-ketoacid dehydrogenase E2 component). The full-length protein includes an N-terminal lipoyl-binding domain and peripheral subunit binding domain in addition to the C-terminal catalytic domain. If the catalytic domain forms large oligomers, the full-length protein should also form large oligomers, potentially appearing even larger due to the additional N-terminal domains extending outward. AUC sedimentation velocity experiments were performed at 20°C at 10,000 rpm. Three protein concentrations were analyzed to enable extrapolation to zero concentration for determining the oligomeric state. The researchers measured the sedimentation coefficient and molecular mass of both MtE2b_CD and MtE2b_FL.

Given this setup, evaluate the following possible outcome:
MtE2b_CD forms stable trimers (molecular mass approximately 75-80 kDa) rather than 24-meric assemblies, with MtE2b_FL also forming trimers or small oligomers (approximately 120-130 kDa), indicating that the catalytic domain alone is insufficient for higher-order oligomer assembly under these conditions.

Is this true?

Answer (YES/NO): NO